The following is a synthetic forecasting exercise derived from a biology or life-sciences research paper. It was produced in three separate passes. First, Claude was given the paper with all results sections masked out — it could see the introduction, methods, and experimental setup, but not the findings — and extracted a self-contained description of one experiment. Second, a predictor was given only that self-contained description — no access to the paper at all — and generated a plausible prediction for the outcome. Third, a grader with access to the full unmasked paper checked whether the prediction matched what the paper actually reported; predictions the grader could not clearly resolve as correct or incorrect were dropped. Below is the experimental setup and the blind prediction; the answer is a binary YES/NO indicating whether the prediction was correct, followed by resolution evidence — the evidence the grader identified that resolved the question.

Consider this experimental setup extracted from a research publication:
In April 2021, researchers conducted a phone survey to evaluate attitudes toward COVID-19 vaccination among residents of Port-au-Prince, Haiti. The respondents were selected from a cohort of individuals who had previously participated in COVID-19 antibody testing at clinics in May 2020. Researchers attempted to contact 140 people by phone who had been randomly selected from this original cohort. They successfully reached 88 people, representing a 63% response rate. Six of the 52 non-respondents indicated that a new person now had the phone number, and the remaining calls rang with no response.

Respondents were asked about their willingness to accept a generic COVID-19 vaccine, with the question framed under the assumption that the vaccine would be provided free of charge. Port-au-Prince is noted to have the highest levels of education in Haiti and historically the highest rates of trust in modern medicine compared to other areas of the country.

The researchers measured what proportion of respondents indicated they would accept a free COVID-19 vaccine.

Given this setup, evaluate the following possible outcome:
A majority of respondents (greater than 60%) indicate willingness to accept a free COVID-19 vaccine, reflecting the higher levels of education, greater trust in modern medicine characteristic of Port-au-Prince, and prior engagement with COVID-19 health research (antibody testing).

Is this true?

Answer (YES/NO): NO